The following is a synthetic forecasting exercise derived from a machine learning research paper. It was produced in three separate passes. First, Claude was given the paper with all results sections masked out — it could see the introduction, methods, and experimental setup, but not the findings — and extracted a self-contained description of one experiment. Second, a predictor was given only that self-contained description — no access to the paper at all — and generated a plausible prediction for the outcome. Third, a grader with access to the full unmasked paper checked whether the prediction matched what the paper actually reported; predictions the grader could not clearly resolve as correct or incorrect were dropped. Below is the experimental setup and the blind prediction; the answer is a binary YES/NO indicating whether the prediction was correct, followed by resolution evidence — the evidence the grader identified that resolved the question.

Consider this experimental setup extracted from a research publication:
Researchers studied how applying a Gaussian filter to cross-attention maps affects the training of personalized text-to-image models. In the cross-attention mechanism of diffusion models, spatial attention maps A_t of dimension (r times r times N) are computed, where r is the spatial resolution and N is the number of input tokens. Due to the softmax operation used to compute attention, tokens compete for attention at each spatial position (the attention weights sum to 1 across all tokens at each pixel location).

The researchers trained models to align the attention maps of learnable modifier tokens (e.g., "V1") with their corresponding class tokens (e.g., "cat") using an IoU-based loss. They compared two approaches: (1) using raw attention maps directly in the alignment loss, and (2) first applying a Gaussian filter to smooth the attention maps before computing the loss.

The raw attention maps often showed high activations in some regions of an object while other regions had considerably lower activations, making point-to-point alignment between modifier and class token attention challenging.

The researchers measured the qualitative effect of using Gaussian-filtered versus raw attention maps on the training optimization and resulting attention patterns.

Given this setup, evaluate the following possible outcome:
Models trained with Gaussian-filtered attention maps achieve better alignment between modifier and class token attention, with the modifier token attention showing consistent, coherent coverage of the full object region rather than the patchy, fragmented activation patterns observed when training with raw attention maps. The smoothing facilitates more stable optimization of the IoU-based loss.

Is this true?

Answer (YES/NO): YES